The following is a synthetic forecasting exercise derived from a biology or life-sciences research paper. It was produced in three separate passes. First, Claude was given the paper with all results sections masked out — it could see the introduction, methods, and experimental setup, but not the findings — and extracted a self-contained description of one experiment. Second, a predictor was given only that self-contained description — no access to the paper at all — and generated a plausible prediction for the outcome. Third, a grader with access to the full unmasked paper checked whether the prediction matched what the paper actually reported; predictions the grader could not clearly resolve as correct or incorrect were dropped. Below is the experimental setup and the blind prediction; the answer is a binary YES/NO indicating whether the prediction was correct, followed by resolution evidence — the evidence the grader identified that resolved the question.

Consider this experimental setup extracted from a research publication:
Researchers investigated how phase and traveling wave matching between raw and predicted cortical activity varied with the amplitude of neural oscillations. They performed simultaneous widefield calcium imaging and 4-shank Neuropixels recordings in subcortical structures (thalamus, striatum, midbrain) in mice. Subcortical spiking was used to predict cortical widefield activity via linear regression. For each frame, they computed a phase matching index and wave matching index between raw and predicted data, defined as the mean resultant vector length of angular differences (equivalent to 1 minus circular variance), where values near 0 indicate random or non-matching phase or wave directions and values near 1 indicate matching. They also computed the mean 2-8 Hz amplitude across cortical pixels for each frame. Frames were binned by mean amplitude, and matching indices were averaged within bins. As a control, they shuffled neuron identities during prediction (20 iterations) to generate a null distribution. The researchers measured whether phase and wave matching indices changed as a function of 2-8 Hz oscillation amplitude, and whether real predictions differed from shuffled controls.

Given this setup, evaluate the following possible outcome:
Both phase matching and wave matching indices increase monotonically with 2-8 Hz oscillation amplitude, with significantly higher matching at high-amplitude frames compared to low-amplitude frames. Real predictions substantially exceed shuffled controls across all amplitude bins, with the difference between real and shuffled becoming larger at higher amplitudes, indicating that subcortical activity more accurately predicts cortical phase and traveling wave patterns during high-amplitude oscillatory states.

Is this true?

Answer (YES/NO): NO